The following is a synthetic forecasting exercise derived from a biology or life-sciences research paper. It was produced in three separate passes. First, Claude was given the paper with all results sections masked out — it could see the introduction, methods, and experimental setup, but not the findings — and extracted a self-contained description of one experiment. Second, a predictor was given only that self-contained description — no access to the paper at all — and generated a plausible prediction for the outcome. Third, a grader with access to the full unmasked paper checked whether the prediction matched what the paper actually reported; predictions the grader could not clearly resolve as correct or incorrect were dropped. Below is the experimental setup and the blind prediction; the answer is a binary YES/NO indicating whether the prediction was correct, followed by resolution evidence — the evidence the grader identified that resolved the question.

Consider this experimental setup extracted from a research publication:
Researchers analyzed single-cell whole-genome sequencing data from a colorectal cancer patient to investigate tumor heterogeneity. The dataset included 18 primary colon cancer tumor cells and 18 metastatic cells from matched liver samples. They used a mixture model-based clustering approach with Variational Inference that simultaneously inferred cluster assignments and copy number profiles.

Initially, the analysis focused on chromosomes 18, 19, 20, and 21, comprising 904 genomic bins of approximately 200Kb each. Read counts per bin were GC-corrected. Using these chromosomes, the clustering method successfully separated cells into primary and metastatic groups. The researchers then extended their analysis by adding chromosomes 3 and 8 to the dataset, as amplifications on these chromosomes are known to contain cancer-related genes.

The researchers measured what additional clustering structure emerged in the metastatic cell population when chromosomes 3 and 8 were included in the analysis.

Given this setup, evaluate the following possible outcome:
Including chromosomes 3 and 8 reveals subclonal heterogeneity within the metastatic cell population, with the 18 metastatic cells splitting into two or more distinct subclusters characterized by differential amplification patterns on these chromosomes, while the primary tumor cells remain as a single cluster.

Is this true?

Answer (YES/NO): YES